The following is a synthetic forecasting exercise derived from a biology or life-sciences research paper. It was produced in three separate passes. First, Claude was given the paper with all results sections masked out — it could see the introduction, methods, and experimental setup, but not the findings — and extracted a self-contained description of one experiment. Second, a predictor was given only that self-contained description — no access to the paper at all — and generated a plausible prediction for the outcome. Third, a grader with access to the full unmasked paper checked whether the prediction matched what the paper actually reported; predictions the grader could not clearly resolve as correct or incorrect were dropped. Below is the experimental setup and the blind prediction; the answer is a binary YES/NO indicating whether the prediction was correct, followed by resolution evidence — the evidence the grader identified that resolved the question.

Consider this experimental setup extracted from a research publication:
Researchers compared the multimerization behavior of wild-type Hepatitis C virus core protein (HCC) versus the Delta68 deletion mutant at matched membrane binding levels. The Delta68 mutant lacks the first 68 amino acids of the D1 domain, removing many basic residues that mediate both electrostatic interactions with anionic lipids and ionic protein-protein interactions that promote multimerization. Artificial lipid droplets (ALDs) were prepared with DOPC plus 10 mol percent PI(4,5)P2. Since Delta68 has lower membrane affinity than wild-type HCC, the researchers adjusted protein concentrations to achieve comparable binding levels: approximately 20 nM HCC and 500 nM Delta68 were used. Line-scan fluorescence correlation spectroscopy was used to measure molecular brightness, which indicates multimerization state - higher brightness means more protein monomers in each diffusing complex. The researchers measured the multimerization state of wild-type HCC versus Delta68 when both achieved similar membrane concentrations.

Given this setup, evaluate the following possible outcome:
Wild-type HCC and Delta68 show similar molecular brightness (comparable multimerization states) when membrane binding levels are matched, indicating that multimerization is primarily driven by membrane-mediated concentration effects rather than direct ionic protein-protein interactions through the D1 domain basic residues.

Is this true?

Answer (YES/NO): NO